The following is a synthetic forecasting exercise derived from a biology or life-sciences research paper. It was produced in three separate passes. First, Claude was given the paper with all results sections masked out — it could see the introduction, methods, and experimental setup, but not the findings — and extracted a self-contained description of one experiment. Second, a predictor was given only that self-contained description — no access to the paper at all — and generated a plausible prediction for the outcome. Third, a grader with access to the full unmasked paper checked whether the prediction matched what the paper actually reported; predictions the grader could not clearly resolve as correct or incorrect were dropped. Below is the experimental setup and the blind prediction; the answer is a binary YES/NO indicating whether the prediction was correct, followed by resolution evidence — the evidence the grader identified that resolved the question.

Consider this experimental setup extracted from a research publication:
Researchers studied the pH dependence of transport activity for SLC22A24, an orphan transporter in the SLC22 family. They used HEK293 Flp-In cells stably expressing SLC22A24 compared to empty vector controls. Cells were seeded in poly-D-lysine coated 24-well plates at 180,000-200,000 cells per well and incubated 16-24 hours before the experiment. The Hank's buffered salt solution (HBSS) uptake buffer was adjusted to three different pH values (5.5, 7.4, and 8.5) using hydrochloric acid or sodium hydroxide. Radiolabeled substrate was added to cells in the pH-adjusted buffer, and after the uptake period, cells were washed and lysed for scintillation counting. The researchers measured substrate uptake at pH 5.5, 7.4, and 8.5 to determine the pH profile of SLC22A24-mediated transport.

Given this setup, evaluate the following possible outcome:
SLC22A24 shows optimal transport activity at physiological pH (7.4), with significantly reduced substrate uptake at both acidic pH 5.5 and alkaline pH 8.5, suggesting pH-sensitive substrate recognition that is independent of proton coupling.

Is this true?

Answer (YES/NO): NO